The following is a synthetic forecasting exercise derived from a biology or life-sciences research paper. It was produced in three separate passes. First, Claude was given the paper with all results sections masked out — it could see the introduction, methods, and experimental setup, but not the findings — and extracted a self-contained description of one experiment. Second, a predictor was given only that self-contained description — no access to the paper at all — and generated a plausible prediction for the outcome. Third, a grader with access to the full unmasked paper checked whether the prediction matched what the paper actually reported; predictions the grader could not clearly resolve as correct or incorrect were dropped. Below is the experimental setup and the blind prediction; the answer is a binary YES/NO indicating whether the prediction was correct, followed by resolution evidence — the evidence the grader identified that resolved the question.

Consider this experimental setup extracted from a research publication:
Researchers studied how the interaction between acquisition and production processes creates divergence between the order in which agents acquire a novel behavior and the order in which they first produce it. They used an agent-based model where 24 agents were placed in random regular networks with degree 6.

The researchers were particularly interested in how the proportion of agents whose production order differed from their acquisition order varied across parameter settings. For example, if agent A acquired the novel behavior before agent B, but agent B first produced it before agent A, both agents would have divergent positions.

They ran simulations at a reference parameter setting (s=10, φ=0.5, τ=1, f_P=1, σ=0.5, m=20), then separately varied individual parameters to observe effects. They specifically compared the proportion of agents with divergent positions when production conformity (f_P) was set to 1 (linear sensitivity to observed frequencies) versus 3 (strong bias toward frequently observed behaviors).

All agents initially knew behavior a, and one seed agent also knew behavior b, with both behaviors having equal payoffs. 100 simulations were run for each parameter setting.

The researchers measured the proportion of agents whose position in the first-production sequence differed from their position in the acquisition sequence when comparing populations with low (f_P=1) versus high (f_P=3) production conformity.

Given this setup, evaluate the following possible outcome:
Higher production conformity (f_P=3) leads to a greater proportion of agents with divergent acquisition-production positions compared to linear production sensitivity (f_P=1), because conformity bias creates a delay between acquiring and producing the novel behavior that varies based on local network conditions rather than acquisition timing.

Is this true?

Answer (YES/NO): YES